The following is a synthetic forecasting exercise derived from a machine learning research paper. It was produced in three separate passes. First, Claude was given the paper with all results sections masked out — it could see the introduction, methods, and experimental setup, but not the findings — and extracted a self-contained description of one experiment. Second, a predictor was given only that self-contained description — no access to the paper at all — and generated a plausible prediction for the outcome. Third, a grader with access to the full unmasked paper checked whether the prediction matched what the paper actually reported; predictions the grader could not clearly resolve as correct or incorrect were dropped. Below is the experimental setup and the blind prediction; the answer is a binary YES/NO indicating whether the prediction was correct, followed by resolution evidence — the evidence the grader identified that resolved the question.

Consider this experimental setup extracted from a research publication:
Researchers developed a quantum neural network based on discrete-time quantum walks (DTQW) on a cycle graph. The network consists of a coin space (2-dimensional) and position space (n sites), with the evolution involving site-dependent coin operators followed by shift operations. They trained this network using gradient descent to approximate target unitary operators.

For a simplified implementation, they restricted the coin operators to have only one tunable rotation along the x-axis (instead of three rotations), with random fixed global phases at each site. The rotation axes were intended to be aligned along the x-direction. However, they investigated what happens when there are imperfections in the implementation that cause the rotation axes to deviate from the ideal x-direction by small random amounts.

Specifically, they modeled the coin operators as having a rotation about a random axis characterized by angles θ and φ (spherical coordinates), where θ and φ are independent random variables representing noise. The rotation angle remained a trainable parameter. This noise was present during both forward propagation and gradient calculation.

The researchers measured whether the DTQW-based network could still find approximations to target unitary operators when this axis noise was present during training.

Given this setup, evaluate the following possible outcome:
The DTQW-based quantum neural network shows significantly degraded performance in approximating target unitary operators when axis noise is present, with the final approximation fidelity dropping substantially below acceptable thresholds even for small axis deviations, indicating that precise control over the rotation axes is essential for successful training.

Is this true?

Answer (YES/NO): NO